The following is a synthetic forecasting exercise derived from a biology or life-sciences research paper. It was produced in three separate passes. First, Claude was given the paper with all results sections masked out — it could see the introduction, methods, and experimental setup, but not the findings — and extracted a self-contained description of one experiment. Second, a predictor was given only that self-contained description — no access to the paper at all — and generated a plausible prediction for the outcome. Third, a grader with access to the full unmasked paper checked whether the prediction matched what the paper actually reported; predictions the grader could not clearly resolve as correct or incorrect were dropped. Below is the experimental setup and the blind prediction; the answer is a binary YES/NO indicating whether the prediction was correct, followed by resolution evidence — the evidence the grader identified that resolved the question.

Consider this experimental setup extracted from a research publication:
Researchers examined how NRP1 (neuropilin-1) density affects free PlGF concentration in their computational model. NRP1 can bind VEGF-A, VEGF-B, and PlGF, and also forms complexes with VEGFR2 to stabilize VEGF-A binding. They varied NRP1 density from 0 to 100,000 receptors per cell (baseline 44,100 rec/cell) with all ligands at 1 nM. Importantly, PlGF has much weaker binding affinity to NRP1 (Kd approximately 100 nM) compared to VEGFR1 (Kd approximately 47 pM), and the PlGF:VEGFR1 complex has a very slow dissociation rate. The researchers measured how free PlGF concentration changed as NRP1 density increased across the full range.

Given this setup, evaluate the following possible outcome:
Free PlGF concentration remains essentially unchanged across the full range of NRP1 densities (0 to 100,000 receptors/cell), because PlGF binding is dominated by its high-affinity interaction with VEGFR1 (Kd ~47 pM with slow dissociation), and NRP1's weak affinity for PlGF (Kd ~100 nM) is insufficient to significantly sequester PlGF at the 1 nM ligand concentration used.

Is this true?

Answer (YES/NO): NO